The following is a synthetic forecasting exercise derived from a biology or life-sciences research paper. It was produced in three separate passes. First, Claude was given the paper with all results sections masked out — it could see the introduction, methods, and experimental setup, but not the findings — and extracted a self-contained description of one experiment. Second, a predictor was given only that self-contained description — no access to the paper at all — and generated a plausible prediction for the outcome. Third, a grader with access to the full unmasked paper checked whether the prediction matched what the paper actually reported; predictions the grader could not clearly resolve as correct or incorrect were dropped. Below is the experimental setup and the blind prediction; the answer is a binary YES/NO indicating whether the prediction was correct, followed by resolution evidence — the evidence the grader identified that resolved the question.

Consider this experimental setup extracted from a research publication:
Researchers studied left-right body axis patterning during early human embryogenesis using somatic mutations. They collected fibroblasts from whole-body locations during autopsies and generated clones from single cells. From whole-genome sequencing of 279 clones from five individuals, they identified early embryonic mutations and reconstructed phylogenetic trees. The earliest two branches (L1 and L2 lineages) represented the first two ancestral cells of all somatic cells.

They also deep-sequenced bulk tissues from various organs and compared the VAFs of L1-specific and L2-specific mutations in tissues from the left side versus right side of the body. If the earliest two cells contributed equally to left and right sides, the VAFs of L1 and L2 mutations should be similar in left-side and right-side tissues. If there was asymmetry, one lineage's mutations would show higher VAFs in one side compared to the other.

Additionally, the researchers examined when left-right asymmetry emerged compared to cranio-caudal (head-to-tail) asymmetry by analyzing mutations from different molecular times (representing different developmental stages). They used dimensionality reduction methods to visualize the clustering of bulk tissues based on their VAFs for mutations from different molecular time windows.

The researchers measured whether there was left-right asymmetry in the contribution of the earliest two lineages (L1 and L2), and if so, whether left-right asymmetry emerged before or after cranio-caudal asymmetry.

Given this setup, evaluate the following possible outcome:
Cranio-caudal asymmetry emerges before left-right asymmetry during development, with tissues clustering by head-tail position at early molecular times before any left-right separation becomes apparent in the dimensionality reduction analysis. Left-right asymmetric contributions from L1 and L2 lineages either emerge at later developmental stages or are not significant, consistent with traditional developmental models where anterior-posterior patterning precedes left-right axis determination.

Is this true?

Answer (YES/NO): NO